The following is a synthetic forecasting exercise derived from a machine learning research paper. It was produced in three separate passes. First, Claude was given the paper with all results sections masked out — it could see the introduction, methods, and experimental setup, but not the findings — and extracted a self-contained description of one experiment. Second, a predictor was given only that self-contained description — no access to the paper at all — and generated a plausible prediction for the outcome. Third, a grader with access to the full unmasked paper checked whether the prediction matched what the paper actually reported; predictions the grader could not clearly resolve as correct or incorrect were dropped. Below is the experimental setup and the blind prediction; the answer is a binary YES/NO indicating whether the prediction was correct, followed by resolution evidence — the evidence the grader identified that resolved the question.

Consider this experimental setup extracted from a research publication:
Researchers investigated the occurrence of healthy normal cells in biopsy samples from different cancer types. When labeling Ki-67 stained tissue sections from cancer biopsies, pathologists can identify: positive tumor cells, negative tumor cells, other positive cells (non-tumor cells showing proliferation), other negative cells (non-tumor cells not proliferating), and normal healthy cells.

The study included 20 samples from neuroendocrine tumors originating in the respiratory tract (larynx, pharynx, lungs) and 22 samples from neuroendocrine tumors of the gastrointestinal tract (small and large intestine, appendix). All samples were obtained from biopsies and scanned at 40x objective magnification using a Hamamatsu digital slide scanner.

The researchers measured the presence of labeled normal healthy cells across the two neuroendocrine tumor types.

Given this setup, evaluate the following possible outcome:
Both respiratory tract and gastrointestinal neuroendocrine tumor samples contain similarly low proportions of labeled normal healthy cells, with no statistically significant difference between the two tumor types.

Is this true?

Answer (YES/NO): NO